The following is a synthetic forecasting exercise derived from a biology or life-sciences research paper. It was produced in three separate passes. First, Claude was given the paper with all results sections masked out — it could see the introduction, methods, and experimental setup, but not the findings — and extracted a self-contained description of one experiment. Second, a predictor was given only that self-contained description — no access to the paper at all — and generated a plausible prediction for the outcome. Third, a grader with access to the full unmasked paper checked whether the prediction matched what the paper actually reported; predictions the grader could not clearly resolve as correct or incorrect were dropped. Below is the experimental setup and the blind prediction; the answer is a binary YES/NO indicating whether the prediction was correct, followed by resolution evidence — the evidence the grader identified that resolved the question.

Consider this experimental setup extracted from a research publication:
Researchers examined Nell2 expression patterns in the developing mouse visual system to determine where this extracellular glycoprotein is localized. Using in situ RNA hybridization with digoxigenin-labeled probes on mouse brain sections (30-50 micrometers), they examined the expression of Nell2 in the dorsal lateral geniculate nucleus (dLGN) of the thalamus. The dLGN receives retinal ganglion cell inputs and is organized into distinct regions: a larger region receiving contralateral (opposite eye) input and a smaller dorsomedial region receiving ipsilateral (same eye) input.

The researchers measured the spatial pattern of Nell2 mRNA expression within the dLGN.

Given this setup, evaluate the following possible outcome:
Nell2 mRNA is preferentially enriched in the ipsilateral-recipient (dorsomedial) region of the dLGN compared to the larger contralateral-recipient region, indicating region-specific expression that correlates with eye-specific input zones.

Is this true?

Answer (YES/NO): YES